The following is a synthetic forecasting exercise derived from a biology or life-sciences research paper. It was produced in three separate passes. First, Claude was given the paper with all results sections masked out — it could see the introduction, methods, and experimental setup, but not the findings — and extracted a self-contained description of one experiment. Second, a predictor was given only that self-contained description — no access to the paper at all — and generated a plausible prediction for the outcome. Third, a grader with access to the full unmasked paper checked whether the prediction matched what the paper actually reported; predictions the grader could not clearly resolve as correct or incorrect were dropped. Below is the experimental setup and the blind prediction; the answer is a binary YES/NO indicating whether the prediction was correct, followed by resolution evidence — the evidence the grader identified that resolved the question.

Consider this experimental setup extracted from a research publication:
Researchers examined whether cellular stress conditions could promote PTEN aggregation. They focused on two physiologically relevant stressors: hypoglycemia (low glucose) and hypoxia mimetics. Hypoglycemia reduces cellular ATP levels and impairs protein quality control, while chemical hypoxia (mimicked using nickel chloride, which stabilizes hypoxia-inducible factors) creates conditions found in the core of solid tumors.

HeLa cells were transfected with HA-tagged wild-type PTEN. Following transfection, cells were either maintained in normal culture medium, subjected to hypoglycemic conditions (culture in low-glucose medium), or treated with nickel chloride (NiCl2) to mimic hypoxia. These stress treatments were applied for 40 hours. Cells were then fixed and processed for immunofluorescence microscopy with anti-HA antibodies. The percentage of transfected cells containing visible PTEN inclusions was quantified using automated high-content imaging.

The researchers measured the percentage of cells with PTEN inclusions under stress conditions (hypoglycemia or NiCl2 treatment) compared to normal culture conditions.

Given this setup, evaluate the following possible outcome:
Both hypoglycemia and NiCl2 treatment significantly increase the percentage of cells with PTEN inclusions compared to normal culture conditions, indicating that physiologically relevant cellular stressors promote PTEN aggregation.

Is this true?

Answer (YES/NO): NO